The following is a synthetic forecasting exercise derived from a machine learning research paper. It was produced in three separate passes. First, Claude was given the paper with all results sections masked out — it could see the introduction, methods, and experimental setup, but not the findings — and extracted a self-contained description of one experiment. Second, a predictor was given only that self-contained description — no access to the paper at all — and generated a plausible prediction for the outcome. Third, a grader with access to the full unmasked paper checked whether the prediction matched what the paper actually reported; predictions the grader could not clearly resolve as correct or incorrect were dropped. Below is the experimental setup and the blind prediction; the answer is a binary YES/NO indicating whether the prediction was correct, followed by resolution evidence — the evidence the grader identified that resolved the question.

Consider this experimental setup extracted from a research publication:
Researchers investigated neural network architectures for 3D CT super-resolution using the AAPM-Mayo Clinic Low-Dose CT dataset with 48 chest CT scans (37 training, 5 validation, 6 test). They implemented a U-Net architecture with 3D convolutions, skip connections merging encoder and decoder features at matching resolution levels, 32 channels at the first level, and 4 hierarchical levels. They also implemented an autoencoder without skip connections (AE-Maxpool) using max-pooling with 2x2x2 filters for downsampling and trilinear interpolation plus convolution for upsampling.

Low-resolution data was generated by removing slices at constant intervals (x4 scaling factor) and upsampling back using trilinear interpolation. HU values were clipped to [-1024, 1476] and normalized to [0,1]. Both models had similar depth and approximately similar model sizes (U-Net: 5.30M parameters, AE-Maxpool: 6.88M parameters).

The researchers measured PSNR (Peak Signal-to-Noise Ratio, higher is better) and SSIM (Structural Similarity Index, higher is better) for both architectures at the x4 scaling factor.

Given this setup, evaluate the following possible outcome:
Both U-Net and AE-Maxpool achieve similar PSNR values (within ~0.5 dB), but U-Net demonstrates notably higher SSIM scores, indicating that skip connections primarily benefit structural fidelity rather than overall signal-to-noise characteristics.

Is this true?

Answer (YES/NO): NO